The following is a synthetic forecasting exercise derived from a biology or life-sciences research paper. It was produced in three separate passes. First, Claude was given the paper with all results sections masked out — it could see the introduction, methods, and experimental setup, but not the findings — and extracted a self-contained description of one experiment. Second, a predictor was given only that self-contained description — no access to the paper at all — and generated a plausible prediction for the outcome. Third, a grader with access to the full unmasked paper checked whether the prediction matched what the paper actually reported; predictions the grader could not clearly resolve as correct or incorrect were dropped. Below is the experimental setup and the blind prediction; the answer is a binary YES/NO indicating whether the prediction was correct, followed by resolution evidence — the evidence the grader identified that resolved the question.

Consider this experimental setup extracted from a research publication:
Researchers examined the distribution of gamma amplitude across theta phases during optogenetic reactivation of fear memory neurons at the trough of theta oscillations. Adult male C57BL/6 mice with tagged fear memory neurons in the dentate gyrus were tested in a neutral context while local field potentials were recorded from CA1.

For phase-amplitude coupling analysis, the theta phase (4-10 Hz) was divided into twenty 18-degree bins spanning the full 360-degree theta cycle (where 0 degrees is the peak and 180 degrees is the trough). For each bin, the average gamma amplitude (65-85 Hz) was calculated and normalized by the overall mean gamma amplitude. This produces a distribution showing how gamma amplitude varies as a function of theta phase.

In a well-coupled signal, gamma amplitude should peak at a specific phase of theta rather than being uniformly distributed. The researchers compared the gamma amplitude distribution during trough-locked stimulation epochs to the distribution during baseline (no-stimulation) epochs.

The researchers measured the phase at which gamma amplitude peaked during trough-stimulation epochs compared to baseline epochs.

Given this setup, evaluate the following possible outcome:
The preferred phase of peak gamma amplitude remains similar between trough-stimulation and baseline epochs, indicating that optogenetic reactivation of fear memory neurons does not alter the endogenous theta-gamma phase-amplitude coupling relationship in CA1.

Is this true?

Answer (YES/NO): NO